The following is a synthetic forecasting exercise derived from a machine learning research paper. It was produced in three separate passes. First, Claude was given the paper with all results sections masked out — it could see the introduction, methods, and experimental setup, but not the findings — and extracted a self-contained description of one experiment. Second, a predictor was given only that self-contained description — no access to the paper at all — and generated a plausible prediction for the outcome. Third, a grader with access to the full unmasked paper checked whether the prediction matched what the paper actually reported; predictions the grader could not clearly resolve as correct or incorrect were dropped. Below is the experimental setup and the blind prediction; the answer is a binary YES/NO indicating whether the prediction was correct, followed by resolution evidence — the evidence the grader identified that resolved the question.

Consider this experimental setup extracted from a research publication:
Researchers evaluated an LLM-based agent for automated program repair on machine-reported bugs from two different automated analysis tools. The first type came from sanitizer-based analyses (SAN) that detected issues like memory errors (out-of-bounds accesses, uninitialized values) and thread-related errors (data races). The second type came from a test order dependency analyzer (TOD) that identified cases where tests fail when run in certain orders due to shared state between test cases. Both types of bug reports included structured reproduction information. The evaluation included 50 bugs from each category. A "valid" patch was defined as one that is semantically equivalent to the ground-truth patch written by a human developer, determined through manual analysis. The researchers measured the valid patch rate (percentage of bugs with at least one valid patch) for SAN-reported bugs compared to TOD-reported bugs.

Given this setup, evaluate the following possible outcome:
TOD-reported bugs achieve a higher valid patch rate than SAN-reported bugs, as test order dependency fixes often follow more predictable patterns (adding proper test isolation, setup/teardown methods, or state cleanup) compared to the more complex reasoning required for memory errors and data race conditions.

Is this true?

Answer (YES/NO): NO